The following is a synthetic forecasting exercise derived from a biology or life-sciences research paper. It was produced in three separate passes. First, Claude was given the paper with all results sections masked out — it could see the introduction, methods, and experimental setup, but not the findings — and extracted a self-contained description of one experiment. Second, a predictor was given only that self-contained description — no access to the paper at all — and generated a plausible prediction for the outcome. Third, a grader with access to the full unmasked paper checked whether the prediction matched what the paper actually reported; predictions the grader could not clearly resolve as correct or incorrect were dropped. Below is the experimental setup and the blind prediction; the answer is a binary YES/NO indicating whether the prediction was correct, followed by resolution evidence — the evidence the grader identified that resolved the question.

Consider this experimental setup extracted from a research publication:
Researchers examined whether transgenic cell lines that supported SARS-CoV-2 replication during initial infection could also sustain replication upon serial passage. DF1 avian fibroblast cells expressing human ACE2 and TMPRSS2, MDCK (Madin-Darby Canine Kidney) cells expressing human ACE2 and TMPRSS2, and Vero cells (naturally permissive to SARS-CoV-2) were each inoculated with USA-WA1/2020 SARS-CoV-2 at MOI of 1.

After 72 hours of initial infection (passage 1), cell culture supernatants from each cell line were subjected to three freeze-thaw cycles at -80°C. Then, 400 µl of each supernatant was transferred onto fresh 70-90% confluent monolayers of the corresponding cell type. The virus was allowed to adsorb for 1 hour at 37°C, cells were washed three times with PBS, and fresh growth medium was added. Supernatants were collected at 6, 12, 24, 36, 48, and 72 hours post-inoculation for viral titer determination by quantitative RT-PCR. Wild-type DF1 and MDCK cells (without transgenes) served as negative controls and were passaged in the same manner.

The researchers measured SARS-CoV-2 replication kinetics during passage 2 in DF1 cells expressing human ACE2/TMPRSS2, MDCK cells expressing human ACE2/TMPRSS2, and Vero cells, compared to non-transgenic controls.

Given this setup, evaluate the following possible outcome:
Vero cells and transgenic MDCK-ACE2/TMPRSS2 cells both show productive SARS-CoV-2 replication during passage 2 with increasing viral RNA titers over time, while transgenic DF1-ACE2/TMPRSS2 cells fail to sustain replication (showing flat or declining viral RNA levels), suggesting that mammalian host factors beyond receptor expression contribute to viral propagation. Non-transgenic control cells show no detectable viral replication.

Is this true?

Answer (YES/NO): NO